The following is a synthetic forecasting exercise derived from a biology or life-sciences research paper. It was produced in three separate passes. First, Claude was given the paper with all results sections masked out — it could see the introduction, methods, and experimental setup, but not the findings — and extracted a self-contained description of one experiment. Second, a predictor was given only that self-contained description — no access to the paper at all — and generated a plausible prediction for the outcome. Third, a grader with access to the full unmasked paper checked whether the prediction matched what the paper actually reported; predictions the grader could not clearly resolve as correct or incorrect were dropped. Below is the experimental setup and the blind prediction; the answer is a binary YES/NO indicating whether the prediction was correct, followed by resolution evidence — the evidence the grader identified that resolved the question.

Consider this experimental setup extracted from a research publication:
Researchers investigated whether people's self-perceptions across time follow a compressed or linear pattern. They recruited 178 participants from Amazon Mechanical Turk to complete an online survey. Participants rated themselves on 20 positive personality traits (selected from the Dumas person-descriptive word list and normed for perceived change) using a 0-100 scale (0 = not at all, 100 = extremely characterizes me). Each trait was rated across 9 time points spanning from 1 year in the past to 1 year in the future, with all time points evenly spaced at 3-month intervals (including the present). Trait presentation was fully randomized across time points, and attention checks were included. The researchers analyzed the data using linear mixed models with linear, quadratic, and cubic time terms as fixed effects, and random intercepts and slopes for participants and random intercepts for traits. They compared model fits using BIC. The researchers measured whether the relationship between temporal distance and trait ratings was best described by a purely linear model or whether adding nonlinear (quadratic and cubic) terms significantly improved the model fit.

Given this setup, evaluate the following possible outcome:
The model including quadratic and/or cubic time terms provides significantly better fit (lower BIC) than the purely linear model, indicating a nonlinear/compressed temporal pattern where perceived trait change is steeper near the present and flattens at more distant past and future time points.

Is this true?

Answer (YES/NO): YES